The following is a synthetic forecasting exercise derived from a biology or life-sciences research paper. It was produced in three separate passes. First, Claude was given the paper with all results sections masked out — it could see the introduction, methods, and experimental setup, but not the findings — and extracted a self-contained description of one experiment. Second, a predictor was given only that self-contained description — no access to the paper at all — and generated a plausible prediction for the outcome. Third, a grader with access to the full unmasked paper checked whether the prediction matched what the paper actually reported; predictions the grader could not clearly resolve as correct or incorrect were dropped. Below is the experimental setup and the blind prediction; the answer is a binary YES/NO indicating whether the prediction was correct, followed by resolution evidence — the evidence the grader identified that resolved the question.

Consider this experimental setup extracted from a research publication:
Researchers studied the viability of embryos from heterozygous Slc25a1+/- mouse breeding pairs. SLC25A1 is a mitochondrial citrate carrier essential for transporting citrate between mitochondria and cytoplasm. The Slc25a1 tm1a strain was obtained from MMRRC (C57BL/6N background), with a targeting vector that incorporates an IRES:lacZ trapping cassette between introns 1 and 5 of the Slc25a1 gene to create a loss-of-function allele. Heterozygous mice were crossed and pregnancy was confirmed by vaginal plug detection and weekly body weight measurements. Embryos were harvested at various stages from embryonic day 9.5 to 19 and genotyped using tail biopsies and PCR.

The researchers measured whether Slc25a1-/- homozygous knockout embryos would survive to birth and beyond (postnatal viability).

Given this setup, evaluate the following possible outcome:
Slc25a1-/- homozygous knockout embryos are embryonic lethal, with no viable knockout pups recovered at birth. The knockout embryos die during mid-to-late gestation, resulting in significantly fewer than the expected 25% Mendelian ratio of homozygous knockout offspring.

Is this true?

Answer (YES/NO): NO